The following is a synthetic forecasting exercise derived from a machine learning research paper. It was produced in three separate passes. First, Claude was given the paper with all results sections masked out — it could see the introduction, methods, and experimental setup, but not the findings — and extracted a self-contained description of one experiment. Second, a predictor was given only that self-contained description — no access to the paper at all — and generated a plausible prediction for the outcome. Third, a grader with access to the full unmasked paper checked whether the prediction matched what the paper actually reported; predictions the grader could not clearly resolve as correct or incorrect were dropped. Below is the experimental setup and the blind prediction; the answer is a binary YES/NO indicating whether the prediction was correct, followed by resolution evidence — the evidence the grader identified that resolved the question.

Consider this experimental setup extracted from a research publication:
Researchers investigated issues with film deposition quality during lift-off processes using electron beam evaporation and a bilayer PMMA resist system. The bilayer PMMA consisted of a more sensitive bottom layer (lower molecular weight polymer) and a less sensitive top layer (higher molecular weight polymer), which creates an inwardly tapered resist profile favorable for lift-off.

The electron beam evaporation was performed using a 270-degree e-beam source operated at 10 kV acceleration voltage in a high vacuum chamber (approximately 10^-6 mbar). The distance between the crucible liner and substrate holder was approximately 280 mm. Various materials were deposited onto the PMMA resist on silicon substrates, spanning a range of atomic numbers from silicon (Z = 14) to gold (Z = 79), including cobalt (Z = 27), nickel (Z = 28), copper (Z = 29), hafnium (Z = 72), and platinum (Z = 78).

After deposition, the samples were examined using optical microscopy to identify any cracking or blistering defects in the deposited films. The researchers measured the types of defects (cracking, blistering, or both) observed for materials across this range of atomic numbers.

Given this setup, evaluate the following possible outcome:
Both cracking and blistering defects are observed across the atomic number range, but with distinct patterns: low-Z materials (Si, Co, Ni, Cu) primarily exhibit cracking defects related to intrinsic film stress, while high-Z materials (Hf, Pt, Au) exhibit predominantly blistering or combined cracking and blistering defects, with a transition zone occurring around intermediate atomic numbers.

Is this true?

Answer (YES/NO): NO